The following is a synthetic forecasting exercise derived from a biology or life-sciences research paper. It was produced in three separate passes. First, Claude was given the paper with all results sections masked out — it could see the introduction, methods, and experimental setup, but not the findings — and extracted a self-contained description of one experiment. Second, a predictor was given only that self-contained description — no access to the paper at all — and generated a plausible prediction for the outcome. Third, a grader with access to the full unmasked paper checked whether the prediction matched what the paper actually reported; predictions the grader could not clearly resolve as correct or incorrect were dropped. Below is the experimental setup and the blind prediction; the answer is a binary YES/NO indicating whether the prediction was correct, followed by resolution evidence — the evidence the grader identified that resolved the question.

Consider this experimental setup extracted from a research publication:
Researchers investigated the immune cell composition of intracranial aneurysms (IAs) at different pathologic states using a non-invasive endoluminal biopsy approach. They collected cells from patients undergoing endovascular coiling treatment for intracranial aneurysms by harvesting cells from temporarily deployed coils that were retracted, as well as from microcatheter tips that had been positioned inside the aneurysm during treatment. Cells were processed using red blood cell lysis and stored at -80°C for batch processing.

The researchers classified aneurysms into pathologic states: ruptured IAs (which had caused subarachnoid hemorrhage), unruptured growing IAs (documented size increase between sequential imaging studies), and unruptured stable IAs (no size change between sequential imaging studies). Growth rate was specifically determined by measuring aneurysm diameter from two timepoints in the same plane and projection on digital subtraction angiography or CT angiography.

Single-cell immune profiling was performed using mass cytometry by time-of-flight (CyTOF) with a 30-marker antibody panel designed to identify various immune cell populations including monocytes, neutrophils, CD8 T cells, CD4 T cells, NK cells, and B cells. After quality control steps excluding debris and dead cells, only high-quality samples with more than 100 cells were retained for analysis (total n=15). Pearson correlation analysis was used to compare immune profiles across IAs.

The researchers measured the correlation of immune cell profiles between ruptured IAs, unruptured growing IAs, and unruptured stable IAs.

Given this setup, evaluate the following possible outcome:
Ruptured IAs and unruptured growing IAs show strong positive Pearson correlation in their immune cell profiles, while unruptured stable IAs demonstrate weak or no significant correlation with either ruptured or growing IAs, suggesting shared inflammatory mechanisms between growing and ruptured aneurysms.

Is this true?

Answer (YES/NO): YES